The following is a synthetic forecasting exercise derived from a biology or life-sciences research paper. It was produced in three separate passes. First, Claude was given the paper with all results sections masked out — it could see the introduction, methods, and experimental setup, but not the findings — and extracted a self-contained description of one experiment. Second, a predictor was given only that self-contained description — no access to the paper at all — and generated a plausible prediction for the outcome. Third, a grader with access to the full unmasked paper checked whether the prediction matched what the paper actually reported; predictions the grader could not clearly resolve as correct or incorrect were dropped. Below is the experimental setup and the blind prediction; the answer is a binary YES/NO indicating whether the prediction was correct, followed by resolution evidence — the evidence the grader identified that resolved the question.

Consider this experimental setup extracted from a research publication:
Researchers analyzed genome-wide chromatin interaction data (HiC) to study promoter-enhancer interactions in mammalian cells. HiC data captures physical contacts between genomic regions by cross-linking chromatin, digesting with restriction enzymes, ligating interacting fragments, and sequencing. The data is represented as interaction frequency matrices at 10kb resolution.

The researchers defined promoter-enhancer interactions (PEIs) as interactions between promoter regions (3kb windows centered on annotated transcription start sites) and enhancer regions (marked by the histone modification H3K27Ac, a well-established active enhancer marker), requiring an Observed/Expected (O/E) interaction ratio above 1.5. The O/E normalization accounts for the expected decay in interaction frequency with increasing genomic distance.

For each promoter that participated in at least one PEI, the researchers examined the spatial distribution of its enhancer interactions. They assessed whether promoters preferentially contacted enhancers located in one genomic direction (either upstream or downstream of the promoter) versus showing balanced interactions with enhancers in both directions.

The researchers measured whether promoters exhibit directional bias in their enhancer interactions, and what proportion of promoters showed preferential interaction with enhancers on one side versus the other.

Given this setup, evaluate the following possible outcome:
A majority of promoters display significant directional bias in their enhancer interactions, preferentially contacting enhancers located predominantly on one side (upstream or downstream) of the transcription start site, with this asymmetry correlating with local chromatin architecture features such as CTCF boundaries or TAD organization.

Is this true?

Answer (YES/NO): NO